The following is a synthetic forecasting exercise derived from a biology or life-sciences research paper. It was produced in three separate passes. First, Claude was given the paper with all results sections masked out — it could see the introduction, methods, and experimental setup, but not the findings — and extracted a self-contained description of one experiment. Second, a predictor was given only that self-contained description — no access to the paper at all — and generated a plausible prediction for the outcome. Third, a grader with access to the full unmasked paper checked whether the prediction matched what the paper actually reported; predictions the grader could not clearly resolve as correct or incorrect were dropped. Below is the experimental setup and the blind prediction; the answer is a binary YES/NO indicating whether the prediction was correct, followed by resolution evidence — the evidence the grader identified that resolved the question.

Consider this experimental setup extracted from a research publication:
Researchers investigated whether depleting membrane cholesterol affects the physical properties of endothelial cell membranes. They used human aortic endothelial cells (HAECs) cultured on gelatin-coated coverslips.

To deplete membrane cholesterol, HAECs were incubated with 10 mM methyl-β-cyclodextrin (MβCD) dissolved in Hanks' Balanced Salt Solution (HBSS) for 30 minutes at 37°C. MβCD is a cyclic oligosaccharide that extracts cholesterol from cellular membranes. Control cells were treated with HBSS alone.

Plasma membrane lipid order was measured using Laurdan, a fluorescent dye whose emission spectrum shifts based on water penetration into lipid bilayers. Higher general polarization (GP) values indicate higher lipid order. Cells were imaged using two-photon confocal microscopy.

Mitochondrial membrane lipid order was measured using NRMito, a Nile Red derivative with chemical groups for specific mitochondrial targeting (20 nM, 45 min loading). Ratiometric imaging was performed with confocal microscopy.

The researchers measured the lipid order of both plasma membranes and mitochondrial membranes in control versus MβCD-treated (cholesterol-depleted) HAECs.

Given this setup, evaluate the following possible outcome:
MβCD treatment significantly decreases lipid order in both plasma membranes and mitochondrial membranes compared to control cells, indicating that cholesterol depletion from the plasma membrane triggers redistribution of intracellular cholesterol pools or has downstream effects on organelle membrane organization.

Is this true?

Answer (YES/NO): YES